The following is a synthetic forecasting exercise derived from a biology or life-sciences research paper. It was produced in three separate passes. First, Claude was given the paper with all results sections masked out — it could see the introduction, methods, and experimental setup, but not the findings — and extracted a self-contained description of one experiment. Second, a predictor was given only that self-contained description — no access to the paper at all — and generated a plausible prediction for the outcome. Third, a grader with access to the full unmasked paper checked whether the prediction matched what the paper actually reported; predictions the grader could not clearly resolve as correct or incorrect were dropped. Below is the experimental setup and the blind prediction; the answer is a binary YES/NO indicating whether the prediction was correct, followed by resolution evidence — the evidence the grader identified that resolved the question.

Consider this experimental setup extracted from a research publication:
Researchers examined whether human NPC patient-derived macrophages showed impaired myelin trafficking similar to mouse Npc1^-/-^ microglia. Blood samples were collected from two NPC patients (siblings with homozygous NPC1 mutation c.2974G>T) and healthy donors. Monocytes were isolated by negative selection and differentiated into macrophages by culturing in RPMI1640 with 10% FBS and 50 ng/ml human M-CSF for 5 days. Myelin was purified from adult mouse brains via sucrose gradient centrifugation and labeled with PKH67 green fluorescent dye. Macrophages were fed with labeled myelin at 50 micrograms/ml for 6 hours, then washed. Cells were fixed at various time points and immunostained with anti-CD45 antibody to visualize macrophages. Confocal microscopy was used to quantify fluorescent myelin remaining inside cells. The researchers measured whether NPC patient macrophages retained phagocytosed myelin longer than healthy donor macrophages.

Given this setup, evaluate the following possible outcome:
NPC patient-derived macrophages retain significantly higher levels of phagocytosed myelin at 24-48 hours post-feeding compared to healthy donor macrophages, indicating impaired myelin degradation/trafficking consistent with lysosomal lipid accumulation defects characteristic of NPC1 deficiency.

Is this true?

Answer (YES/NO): NO